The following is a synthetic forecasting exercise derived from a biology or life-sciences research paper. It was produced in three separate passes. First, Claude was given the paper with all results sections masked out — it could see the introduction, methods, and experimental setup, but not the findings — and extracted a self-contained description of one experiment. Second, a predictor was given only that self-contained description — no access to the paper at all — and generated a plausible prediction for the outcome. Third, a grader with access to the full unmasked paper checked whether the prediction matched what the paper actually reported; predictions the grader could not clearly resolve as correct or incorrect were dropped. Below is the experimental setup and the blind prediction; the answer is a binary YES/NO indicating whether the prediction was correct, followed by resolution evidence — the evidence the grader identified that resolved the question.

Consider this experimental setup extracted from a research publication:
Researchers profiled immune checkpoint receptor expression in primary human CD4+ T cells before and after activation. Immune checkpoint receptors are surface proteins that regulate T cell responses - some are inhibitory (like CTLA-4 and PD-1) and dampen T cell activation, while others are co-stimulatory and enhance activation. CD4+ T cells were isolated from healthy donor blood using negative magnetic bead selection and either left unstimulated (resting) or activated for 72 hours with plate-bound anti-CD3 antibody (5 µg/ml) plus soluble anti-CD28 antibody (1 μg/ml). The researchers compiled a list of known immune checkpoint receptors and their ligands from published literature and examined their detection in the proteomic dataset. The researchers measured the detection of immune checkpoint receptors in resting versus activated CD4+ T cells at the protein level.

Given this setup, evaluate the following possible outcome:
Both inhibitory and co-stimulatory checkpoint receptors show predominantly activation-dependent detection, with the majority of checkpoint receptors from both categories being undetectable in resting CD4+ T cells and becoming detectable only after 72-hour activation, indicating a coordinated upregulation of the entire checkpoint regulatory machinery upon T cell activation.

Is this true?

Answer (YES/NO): NO